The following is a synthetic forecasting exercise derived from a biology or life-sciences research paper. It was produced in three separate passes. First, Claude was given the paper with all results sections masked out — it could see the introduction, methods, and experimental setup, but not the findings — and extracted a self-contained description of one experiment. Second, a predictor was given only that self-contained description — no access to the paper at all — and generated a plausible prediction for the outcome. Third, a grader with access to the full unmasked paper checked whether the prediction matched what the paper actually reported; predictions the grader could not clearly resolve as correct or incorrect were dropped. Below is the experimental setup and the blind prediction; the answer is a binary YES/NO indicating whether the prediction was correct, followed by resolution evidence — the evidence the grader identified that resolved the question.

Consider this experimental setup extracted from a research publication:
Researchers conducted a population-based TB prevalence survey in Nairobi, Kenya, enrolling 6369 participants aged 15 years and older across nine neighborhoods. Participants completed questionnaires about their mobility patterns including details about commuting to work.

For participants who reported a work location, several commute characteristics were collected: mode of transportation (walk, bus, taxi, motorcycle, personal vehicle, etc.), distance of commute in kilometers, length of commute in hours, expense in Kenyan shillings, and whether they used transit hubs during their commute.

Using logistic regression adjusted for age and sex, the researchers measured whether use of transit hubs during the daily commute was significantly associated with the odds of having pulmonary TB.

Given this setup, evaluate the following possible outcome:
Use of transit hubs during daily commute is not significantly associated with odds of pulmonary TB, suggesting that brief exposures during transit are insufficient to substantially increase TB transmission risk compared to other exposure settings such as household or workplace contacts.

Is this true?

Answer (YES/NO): YES